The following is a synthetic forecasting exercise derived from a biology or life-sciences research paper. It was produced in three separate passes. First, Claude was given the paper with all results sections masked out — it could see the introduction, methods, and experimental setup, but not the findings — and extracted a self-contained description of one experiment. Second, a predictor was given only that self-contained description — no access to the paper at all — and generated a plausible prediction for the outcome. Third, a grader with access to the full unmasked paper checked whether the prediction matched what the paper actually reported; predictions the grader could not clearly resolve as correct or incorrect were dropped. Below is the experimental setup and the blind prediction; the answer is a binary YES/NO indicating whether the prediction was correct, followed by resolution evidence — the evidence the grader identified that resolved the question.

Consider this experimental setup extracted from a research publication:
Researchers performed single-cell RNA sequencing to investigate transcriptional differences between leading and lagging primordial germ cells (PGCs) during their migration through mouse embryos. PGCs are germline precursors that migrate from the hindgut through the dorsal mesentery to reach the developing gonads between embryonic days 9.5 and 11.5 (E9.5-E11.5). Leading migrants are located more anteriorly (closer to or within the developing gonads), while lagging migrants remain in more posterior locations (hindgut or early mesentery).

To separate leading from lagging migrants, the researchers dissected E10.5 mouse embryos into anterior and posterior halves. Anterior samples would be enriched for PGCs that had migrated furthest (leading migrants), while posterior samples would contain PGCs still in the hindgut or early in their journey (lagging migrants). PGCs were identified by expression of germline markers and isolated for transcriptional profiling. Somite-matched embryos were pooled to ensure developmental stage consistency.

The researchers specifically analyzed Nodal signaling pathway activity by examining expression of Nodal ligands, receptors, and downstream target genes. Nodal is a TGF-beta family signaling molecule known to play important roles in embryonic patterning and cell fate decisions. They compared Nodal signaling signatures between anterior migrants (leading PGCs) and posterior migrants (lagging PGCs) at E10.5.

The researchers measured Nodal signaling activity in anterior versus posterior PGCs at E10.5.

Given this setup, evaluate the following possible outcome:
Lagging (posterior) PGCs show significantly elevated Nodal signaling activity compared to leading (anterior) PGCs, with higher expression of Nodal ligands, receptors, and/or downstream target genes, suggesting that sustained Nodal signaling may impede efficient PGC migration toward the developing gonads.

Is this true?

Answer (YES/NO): NO